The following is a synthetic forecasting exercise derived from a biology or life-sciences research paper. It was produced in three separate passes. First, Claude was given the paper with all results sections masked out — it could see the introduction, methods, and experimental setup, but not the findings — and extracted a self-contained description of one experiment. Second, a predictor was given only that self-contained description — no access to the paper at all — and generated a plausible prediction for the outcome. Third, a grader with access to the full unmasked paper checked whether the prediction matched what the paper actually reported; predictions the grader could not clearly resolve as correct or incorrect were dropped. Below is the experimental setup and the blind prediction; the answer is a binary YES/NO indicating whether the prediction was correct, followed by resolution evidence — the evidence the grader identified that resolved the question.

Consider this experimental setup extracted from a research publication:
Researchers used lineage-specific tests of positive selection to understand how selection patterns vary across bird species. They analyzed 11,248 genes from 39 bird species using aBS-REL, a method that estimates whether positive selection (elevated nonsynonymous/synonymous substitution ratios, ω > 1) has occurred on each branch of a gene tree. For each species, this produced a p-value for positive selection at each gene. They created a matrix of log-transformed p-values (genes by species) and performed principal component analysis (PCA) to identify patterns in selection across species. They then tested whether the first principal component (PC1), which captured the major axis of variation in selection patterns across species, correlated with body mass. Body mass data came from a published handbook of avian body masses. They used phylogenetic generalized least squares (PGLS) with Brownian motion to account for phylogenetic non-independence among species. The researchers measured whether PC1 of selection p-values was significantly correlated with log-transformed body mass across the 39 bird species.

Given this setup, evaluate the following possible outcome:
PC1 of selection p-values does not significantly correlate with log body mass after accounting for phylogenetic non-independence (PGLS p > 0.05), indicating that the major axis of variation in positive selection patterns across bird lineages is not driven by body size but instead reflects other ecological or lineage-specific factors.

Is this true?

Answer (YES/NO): NO